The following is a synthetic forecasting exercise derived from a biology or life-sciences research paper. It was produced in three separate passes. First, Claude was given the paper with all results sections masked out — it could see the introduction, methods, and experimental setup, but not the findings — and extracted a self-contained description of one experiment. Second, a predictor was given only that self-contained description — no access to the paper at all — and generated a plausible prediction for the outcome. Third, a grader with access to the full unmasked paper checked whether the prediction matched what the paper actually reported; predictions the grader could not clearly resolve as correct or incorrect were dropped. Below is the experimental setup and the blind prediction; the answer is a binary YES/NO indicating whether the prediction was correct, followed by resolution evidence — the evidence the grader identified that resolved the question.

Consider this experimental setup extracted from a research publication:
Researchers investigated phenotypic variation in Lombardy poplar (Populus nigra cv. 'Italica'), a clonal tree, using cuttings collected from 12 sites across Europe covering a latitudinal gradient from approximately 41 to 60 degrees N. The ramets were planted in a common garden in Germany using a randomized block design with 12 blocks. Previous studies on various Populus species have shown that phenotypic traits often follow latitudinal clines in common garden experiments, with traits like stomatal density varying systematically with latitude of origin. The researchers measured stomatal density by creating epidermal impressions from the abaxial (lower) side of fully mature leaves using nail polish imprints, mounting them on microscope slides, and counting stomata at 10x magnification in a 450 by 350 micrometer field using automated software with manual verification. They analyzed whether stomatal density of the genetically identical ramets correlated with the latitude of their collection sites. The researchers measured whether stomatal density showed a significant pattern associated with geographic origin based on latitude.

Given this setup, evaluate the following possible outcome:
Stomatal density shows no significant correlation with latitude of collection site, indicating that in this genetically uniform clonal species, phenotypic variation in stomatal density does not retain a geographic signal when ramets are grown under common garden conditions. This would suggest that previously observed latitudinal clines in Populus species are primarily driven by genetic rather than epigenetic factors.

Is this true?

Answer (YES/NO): YES